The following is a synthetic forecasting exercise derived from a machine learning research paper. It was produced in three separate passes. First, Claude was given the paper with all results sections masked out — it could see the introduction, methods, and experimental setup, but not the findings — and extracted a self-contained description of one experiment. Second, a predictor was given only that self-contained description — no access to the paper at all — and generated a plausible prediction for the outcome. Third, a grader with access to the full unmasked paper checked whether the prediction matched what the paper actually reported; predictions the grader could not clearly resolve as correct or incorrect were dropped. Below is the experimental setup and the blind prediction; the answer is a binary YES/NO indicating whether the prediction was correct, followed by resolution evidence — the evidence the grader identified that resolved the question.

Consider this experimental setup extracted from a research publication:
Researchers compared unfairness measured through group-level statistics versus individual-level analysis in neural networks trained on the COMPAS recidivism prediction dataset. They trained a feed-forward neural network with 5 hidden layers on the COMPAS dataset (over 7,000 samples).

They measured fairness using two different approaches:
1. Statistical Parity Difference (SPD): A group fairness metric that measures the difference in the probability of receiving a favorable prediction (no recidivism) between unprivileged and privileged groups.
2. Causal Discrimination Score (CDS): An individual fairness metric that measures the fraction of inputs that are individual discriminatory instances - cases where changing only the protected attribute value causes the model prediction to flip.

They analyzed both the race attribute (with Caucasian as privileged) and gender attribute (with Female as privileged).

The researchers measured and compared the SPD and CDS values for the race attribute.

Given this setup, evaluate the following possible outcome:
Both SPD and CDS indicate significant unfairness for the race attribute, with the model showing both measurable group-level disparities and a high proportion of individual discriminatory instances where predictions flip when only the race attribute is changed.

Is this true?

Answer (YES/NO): NO